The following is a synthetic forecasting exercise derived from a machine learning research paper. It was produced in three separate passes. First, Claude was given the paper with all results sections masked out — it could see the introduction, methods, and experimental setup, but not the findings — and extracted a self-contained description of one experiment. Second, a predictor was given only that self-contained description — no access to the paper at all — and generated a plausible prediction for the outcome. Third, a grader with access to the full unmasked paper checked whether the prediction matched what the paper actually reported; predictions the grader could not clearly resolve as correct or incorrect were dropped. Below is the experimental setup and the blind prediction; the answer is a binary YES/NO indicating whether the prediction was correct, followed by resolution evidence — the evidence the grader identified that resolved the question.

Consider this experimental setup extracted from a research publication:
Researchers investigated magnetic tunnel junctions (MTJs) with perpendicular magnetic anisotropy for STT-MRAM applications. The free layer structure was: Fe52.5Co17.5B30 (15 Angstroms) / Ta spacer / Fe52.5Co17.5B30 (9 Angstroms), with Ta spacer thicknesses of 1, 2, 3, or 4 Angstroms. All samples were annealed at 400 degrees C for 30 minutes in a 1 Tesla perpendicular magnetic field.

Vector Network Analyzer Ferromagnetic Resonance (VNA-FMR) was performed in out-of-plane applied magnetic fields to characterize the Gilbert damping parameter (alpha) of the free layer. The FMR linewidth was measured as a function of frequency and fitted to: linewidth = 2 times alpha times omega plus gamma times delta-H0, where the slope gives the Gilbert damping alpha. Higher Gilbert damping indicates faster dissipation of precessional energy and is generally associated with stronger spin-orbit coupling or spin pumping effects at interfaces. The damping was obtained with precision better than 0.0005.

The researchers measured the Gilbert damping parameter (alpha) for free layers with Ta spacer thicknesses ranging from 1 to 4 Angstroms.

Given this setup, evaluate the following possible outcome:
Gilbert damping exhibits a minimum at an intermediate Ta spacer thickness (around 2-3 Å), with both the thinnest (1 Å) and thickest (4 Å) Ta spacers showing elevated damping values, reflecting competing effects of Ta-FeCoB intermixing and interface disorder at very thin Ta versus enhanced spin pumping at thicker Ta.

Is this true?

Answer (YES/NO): NO